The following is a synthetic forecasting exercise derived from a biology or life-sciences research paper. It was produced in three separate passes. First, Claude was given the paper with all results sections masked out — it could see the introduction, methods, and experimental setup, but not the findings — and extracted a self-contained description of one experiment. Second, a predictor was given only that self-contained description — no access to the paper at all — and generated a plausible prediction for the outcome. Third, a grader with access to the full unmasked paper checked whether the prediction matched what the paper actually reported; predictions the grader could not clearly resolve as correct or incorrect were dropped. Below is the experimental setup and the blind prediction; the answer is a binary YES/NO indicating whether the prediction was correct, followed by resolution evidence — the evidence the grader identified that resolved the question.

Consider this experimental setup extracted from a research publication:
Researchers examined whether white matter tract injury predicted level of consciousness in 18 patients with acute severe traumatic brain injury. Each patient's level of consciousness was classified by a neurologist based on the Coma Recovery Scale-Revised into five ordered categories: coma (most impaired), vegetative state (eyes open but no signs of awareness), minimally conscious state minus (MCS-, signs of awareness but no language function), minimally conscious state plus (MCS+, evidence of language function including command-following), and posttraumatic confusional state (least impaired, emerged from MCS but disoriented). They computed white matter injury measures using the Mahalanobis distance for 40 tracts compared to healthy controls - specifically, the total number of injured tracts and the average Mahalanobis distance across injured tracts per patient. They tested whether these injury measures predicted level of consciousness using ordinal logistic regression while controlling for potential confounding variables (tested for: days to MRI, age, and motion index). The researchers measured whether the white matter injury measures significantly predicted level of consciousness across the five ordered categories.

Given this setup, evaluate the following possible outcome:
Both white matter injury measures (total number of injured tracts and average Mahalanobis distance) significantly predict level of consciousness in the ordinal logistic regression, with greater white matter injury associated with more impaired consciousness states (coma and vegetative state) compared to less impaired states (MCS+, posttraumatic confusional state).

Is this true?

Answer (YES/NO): NO